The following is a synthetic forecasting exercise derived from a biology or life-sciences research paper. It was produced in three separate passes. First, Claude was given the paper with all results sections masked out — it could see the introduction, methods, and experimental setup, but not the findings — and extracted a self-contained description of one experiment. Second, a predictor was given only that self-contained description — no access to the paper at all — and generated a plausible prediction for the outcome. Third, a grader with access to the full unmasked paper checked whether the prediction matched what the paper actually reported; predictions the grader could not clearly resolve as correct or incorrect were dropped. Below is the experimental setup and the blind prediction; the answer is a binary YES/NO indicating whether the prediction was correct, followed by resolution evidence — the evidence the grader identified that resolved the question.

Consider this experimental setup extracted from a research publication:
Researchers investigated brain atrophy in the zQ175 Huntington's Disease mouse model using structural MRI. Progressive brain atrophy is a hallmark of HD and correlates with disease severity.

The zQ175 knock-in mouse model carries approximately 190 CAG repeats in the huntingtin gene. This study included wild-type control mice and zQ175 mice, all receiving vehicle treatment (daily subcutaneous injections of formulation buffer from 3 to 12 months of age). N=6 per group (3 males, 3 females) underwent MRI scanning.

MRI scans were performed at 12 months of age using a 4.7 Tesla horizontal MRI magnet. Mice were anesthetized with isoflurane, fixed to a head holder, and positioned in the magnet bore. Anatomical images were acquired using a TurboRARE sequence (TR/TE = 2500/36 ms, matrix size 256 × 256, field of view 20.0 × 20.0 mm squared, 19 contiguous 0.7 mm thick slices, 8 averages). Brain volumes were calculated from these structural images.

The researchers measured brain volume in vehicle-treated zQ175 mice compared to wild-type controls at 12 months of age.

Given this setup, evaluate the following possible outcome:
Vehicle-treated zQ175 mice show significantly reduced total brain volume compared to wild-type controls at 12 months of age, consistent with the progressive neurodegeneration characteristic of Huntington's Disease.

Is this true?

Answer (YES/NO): YES